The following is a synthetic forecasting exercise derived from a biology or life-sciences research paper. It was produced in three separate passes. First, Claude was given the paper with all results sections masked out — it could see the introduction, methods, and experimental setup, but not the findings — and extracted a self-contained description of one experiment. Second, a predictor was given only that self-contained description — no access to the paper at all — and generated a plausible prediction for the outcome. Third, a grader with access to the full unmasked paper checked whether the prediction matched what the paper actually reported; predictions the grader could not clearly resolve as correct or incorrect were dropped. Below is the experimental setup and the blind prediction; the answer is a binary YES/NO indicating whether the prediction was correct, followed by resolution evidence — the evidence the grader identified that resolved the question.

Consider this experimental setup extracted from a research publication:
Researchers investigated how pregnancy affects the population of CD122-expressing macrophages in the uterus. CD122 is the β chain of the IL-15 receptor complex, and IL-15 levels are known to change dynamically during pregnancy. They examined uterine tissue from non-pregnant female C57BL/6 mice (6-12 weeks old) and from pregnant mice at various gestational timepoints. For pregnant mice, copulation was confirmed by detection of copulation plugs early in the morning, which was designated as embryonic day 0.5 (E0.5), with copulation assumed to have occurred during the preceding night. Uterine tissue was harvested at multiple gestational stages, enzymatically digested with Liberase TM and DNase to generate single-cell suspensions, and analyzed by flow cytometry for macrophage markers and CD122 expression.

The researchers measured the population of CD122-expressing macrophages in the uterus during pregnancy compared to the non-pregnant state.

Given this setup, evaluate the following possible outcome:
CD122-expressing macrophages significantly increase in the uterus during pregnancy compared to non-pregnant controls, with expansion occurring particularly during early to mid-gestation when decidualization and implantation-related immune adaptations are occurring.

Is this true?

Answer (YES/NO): NO